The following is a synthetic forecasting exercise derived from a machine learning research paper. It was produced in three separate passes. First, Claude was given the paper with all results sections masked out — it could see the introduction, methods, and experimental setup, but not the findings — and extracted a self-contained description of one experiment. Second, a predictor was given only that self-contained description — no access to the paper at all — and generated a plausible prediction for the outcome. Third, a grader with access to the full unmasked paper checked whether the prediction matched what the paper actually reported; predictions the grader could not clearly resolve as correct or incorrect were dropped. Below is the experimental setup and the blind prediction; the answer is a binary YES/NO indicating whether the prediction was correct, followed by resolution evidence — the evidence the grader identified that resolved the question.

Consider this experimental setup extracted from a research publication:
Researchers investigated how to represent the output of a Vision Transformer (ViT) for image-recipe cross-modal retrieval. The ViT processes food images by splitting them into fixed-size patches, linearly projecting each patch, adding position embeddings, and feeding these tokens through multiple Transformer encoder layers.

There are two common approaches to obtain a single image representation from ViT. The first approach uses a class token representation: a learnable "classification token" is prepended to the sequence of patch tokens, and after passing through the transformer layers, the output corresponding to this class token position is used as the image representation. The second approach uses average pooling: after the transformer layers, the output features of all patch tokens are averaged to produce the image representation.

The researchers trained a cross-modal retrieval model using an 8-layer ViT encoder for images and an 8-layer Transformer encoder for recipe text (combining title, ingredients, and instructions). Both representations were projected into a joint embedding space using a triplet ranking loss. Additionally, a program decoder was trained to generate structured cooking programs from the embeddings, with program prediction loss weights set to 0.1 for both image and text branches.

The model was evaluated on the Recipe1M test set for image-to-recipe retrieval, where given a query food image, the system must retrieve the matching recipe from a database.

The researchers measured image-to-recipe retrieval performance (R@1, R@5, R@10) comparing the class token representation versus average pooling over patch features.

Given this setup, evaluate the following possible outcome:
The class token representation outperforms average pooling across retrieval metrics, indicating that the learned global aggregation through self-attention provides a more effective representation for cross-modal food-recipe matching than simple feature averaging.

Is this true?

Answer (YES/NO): NO